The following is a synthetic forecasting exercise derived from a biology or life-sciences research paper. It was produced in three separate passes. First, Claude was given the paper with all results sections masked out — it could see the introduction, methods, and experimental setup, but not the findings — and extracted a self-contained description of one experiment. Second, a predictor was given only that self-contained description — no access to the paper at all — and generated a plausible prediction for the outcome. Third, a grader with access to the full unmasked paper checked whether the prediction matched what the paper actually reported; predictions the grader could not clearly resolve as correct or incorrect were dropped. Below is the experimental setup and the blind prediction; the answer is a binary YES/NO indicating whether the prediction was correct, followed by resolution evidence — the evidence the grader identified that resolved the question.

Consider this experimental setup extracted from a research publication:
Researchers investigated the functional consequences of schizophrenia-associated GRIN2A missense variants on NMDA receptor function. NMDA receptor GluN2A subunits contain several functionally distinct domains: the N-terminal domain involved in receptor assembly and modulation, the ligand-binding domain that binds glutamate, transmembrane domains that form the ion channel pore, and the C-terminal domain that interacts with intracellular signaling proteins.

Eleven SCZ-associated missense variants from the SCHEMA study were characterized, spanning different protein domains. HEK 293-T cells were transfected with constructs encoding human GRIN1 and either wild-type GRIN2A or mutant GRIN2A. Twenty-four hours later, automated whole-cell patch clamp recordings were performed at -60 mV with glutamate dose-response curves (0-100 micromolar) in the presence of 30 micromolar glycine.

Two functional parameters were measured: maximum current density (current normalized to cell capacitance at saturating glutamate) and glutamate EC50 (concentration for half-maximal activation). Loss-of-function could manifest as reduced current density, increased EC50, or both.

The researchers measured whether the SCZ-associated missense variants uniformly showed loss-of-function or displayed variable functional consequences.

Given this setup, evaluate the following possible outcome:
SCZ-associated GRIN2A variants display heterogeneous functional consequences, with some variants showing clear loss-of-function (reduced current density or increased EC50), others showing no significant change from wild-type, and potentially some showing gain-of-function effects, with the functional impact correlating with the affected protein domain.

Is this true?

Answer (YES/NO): NO